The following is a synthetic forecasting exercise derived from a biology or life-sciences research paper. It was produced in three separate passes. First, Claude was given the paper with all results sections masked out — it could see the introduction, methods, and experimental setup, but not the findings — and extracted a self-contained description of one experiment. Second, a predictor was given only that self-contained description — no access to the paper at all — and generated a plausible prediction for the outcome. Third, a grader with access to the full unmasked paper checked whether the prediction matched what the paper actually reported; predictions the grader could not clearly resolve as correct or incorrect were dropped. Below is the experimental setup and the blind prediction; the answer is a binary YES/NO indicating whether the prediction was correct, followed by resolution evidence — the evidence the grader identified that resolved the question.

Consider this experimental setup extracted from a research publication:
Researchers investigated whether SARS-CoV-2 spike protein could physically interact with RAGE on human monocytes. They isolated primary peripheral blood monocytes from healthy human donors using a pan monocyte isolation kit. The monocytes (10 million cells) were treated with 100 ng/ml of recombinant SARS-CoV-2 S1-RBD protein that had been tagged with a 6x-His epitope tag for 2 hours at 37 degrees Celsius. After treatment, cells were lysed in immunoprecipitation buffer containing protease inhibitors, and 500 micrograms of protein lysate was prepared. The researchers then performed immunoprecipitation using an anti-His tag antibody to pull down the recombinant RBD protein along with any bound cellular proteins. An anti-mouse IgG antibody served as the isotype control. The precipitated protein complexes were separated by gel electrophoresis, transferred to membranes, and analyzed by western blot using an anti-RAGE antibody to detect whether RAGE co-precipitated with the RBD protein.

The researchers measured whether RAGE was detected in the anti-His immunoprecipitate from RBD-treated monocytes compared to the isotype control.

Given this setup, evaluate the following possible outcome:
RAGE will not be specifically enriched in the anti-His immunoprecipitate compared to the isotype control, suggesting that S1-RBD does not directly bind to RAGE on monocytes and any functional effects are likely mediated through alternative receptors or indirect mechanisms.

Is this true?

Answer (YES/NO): NO